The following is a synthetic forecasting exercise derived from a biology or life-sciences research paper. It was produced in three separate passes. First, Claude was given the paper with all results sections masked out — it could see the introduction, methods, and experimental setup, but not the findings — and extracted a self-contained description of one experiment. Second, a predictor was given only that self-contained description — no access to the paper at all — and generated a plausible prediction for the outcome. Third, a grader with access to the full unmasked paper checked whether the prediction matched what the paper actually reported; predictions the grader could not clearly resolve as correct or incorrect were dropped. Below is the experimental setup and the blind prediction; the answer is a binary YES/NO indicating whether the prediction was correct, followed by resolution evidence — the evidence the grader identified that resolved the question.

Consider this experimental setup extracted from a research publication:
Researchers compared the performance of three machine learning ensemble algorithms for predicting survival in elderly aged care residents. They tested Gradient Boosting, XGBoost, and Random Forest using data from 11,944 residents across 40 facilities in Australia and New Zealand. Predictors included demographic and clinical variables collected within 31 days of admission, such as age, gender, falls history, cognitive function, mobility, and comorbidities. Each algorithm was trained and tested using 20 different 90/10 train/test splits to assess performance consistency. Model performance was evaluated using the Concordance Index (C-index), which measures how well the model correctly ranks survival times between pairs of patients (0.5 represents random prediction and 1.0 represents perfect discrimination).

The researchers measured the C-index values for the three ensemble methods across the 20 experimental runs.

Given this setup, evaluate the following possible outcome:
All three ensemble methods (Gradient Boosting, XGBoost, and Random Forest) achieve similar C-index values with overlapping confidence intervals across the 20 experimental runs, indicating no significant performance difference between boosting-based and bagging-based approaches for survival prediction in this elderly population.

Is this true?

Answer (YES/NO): YES